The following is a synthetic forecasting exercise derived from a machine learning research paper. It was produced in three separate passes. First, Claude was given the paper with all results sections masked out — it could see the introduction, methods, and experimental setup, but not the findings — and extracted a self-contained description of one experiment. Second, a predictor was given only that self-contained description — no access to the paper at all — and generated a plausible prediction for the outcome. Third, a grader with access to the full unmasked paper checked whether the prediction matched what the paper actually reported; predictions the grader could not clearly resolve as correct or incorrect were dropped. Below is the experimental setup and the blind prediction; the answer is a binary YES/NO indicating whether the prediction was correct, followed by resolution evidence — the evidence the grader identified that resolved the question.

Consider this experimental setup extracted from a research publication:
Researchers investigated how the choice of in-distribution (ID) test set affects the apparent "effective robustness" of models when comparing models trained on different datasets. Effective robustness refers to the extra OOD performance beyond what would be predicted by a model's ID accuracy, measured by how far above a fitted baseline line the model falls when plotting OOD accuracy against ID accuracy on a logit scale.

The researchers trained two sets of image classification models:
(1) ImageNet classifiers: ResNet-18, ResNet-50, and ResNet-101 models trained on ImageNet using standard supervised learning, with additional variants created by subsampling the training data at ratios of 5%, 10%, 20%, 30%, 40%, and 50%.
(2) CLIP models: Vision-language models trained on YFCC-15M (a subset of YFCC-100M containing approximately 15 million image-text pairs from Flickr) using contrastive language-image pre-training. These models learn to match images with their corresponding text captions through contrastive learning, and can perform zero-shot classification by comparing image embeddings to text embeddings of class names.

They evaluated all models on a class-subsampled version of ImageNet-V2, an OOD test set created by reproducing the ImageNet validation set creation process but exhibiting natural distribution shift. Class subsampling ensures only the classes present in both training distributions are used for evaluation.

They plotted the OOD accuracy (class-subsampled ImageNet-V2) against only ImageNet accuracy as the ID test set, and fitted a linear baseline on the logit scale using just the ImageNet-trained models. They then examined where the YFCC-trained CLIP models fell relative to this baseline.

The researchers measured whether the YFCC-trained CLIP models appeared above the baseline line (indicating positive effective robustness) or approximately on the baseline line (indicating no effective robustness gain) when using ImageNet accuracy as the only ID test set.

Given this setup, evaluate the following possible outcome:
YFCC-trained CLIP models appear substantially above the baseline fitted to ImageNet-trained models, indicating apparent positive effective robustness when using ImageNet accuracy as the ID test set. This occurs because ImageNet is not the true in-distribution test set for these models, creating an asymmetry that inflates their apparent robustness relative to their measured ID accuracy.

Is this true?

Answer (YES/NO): YES